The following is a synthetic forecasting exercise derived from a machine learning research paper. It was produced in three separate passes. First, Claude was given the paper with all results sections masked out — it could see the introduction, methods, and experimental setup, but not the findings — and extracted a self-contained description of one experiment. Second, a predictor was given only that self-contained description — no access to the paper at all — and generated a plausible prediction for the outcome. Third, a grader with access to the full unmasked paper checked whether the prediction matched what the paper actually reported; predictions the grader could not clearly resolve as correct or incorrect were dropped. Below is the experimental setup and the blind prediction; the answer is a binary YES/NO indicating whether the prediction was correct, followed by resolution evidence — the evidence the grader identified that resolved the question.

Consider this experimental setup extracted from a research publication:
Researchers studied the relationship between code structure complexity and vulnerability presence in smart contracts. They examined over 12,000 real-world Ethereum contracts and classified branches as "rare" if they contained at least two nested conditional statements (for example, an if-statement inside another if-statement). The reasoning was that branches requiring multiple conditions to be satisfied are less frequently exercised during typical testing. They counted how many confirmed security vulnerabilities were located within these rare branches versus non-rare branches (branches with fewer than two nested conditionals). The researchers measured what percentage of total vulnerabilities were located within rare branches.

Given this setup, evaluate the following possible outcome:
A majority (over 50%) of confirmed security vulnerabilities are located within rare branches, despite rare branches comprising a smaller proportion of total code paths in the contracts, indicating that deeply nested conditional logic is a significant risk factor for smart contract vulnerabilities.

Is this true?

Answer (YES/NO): NO